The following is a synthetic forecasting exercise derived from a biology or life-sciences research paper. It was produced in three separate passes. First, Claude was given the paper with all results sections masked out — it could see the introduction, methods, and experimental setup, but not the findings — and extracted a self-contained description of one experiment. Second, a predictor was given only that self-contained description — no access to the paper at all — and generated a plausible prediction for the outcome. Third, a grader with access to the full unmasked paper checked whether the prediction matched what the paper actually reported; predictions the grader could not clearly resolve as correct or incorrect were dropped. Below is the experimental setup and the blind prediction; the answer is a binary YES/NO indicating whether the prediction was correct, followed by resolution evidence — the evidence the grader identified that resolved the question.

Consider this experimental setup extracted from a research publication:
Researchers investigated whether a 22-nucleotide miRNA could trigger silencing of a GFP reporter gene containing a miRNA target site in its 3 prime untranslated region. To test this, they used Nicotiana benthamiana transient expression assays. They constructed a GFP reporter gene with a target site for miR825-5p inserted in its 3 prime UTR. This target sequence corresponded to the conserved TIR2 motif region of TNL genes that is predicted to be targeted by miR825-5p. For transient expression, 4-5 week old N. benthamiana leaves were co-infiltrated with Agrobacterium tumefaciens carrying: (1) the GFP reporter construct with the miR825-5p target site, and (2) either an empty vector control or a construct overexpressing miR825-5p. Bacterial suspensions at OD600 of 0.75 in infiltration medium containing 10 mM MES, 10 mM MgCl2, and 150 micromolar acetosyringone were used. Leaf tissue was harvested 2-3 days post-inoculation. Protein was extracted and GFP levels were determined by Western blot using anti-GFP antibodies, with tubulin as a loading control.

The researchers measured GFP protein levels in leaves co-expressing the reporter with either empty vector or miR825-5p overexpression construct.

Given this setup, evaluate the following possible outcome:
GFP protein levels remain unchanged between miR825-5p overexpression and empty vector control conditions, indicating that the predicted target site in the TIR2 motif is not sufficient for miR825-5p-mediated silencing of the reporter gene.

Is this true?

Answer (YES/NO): NO